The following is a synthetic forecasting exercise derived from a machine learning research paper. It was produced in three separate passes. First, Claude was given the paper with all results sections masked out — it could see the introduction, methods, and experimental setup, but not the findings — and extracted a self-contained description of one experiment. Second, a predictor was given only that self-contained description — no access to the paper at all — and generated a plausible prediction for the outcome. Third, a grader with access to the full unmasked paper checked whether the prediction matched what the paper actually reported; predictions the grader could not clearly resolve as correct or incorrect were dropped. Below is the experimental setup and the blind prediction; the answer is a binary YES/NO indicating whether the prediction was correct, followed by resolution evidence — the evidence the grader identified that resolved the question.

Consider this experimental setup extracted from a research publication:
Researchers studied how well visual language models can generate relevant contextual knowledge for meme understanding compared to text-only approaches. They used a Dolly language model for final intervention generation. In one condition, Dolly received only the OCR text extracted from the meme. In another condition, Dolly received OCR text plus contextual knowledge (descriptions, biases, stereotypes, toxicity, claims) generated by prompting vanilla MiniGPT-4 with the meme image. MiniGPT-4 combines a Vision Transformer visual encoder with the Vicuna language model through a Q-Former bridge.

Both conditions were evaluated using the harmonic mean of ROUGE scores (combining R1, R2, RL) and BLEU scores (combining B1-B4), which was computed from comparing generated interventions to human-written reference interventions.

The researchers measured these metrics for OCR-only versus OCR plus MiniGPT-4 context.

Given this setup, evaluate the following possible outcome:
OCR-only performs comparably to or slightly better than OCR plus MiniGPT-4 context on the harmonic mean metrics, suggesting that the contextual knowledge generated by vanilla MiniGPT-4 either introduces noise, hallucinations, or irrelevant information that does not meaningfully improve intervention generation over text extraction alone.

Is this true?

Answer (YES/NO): NO